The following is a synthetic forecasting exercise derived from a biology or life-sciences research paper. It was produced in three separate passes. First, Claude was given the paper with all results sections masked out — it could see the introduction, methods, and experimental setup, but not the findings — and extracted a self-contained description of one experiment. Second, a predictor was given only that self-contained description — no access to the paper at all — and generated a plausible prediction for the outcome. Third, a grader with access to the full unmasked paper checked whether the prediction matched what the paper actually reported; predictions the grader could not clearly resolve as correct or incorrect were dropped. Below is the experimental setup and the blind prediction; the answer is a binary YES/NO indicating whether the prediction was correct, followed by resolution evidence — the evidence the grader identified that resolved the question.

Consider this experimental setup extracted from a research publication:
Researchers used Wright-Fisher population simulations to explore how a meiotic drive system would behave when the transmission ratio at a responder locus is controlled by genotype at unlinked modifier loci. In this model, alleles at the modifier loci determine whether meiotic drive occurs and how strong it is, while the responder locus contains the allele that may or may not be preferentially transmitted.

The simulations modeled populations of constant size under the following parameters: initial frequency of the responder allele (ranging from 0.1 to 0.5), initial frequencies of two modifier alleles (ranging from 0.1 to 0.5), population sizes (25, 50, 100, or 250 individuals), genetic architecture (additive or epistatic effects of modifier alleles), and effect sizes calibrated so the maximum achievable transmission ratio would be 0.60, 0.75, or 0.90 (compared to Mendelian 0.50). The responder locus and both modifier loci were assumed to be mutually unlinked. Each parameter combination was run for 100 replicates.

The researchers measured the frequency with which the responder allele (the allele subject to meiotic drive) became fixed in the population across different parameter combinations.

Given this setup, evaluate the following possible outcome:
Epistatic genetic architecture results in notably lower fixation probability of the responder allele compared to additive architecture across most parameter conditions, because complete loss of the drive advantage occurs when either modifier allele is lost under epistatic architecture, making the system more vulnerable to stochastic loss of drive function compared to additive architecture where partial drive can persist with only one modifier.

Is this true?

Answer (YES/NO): YES